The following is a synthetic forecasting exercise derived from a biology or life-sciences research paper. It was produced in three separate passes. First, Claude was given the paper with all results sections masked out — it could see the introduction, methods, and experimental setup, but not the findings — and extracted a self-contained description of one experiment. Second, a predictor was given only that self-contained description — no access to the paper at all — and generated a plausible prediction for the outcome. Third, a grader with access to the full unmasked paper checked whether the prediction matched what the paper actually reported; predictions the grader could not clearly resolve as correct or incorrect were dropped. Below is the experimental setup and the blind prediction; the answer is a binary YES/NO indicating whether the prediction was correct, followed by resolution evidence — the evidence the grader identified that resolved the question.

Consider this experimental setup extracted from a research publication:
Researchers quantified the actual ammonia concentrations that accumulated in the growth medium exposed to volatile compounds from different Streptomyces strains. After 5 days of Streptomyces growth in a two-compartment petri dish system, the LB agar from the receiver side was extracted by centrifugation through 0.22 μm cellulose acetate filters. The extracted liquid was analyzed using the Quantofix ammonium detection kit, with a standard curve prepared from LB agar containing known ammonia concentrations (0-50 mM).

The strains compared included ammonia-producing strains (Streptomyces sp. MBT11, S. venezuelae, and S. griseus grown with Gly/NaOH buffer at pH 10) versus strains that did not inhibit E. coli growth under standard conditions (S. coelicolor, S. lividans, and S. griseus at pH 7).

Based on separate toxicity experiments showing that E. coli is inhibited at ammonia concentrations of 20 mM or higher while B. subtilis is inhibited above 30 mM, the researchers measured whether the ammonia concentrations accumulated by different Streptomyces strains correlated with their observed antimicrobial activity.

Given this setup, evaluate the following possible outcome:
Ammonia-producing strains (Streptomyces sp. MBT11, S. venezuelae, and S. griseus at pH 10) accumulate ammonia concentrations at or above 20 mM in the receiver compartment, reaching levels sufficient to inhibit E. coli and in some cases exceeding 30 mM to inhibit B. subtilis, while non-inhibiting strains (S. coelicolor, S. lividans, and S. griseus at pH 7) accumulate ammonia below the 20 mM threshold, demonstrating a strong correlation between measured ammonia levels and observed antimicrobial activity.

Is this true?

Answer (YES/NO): NO